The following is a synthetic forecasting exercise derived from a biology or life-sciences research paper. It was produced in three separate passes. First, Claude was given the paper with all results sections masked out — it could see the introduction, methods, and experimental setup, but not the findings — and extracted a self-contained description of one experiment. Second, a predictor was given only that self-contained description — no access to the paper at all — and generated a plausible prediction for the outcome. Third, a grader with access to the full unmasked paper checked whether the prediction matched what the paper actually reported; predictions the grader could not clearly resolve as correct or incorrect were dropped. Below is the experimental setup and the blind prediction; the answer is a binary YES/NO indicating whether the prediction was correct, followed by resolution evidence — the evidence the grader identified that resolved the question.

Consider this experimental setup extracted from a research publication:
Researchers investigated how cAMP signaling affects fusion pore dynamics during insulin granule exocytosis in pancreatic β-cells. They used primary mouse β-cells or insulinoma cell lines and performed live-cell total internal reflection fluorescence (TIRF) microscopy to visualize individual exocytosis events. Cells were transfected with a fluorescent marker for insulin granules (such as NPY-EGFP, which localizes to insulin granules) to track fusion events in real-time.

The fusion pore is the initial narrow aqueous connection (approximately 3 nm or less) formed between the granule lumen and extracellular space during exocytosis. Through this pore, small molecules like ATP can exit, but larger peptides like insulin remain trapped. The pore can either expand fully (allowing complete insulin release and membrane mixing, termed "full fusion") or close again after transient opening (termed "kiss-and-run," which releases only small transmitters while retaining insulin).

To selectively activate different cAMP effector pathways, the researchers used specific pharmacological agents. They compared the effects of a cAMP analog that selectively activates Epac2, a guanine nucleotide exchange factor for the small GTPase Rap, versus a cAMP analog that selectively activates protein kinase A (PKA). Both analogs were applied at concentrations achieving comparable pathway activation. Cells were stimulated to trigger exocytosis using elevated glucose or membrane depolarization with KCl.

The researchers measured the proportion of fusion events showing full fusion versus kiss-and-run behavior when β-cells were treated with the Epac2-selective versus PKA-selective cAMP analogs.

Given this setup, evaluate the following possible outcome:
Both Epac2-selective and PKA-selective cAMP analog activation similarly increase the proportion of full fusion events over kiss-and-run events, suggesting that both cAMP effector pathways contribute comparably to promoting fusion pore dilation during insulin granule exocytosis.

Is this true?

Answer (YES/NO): NO